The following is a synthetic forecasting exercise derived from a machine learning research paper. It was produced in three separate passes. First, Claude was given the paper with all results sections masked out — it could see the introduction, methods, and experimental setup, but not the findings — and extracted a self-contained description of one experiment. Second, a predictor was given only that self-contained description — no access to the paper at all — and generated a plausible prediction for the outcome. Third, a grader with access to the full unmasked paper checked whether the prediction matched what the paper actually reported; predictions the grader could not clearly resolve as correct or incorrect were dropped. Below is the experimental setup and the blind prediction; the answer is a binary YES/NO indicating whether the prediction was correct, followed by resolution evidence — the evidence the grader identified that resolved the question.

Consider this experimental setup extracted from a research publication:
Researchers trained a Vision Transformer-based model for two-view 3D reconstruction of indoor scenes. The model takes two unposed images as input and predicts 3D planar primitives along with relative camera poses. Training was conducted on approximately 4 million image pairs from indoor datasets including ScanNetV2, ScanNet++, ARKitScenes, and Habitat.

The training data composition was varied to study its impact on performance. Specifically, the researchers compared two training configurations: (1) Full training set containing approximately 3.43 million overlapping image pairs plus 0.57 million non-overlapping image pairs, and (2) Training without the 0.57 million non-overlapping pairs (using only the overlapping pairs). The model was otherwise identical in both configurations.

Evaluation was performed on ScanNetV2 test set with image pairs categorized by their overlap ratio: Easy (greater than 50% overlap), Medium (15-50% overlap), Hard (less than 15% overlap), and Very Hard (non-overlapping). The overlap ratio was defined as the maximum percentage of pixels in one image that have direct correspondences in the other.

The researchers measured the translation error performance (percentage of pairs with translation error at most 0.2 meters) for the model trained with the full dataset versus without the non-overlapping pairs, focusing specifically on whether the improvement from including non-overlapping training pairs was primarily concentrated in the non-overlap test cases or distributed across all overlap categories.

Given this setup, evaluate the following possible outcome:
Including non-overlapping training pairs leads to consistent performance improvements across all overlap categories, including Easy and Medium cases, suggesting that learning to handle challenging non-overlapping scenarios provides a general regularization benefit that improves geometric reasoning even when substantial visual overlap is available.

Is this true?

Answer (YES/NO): YES